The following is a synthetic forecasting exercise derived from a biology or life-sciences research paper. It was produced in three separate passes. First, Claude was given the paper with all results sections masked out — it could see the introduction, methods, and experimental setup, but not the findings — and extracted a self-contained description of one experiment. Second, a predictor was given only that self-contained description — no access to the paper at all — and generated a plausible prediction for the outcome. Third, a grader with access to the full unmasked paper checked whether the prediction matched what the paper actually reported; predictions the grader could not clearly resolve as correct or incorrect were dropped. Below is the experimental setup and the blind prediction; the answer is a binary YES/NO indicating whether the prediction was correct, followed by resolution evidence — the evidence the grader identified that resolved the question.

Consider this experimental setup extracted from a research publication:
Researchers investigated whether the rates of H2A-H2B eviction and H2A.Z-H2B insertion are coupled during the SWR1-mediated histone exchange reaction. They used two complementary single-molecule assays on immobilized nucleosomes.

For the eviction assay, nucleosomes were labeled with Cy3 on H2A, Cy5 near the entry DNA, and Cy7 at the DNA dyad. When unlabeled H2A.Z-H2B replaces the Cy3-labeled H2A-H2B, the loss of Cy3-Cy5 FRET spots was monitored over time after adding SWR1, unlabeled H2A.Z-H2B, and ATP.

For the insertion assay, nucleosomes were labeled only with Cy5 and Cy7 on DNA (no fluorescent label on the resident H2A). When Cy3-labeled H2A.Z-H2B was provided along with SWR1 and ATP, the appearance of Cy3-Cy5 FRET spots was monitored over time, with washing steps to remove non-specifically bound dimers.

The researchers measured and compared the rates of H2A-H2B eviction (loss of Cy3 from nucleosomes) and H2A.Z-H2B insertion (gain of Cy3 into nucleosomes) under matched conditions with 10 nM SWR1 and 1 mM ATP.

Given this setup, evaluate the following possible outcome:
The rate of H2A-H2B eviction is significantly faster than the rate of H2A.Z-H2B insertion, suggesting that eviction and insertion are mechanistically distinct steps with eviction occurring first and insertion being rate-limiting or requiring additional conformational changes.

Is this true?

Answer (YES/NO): NO